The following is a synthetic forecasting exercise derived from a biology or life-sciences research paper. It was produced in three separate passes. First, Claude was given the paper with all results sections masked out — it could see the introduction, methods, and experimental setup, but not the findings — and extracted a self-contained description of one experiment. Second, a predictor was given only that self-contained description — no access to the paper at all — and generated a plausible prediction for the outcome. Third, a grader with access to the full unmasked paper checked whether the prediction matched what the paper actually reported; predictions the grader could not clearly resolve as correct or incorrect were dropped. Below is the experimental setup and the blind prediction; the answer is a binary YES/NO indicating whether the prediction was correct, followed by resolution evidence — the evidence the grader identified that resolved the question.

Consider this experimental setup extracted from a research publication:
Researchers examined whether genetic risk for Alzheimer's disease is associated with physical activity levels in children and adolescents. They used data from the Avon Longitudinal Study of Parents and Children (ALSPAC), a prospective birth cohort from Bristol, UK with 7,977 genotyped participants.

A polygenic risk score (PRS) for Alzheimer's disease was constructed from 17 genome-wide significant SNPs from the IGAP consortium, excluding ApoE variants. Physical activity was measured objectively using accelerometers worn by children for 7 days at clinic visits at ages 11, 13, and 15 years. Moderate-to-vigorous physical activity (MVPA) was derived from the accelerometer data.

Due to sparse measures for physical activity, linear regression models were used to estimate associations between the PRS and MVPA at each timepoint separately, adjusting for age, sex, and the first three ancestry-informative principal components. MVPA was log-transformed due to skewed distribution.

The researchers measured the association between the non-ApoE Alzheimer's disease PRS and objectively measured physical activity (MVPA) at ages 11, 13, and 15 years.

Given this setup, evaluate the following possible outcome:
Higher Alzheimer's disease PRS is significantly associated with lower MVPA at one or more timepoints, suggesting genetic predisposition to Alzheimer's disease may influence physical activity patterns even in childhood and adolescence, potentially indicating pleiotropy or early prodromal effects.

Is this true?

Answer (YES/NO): NO